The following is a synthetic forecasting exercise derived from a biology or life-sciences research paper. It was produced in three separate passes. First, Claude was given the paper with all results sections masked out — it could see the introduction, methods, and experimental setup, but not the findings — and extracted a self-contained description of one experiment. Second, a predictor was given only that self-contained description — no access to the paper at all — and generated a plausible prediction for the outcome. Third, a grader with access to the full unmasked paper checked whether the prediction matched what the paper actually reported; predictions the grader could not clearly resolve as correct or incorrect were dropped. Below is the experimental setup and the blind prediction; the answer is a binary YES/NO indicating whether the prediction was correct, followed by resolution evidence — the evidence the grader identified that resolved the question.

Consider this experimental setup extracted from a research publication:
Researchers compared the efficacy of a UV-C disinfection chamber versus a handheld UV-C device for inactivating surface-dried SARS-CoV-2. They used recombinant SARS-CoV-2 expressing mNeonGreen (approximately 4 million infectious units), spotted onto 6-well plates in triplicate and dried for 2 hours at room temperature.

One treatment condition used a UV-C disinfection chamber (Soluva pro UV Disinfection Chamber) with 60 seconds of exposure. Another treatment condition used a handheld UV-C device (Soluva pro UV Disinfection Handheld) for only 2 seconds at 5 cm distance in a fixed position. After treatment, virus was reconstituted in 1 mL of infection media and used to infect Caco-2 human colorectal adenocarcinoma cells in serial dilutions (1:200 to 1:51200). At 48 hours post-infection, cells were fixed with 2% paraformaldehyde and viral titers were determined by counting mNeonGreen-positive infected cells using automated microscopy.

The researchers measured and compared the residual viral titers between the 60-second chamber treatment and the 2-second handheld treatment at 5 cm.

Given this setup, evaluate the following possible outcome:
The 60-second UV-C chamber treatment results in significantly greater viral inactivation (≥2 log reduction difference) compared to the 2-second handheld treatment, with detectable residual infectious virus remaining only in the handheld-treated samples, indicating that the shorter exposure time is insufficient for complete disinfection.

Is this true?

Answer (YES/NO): NO